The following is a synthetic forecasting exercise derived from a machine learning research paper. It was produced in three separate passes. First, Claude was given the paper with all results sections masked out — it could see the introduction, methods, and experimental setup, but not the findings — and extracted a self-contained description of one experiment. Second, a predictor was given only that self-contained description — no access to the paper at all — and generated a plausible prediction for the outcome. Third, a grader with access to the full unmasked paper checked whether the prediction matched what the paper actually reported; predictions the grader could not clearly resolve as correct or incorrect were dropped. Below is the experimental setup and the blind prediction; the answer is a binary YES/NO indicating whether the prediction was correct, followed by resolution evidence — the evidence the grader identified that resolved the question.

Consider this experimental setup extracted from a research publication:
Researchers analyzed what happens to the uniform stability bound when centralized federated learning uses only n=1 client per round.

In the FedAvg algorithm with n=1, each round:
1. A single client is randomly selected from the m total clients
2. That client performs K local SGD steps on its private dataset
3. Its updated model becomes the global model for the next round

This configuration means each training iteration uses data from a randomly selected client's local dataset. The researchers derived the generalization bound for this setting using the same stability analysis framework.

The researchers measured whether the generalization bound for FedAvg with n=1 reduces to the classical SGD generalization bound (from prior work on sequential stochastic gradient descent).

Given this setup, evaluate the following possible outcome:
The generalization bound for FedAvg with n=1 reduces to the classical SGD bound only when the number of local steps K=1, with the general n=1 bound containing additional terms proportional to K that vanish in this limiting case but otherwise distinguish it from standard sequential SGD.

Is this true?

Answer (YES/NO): NO